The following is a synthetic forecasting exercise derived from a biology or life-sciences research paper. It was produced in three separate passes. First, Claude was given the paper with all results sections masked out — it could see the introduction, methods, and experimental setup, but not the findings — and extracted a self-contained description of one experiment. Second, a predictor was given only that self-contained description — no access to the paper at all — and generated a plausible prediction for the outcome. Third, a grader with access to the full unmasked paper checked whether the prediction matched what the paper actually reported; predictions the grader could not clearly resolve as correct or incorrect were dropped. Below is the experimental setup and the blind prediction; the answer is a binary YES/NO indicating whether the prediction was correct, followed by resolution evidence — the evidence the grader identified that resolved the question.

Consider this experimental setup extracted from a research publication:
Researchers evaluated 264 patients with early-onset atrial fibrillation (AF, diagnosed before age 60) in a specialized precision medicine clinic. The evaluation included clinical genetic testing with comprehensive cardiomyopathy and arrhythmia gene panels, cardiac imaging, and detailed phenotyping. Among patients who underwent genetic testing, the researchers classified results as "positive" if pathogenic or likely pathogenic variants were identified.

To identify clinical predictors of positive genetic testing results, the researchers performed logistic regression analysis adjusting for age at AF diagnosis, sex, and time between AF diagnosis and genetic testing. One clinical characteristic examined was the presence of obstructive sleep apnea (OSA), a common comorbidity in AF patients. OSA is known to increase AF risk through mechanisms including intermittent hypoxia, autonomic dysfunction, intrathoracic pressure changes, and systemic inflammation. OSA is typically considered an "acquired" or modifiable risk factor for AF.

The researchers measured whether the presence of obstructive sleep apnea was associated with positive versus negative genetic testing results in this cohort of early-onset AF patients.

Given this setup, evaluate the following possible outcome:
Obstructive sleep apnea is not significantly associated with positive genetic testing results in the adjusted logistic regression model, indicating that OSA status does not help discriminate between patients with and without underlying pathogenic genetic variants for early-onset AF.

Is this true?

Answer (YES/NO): NO